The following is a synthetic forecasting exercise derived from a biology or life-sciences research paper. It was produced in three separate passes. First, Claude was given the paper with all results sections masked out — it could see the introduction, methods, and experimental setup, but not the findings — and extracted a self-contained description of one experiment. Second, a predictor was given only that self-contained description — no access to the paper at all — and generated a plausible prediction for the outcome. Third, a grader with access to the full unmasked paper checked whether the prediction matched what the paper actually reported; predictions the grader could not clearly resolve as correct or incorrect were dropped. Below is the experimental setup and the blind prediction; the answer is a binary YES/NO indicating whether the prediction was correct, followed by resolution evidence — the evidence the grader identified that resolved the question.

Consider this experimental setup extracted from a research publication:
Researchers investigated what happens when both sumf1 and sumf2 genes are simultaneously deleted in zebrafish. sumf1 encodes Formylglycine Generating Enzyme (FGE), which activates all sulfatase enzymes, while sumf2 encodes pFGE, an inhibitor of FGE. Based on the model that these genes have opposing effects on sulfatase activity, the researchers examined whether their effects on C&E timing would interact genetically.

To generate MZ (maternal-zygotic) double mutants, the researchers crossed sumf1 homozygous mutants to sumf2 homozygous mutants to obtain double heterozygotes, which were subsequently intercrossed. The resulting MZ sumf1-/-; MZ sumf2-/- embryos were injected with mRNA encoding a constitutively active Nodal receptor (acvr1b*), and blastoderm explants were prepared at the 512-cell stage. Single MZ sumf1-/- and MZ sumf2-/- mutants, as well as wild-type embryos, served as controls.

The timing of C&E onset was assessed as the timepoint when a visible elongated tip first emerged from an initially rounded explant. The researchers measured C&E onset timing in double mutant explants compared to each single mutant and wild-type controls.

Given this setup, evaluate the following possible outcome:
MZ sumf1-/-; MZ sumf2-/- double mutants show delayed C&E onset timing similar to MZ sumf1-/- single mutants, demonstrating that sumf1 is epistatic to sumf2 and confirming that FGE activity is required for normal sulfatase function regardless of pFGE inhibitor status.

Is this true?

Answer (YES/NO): NO